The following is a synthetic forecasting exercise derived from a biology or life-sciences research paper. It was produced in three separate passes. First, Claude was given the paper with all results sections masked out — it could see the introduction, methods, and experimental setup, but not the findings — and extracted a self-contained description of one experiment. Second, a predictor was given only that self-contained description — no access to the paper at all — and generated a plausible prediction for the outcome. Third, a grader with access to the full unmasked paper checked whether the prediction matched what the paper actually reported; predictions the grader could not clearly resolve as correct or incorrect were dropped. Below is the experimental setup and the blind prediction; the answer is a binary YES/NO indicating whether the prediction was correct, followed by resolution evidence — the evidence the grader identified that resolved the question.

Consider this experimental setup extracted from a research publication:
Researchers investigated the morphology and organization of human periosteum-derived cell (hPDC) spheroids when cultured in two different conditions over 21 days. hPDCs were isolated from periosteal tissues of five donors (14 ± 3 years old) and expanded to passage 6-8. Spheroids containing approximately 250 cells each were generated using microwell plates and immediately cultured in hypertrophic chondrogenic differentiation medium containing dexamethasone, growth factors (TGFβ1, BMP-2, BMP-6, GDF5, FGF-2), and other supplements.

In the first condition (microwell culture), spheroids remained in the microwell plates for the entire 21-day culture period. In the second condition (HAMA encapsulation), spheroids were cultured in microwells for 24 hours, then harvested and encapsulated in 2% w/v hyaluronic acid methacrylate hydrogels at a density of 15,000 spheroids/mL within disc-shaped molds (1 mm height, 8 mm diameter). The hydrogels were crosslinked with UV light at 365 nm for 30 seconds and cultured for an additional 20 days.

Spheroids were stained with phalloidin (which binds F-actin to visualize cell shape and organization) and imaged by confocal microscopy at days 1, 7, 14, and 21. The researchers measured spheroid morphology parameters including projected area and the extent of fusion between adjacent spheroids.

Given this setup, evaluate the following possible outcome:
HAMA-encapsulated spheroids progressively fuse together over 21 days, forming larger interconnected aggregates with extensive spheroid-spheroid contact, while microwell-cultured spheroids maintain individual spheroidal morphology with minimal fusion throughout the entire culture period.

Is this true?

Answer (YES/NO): YES